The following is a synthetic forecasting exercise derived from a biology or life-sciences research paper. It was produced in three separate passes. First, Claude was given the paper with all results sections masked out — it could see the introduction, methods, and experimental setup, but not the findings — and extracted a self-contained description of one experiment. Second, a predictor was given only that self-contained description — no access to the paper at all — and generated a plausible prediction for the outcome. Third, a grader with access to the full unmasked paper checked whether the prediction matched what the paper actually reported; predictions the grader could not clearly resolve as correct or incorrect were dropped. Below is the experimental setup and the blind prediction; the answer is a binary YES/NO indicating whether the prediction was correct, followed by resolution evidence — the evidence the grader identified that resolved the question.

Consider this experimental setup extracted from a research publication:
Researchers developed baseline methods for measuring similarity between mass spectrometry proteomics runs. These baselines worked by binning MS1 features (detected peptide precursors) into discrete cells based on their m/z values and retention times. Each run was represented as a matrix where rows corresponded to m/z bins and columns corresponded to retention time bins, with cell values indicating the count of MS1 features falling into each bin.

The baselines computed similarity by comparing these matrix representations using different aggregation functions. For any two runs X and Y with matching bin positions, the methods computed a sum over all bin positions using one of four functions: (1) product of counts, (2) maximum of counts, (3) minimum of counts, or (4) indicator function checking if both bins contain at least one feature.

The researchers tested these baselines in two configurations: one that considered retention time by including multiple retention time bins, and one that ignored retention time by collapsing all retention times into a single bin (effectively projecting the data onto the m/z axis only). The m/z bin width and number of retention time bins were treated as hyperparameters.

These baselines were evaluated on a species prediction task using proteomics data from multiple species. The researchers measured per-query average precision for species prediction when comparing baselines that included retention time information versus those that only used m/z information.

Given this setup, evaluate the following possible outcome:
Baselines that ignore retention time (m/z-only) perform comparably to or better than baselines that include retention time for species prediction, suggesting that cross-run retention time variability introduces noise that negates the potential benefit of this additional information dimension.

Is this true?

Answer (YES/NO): YES